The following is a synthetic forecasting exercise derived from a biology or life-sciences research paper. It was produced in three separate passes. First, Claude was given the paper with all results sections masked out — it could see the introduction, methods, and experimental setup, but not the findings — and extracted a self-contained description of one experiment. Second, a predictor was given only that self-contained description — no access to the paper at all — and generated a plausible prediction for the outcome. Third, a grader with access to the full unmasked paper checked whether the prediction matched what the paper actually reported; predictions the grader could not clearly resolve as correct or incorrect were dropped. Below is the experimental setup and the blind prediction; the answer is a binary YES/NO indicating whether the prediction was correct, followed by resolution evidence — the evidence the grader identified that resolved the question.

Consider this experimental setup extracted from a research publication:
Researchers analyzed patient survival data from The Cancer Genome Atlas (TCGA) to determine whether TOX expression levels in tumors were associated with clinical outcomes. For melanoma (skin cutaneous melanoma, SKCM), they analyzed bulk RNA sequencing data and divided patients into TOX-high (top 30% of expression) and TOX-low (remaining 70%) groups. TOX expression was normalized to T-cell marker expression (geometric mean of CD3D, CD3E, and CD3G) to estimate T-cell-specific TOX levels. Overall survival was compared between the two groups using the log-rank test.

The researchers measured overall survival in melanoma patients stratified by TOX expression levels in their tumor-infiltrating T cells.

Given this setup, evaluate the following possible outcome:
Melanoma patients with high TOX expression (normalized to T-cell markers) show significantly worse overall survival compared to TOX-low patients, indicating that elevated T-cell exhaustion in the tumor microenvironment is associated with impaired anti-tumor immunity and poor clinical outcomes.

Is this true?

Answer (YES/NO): YES